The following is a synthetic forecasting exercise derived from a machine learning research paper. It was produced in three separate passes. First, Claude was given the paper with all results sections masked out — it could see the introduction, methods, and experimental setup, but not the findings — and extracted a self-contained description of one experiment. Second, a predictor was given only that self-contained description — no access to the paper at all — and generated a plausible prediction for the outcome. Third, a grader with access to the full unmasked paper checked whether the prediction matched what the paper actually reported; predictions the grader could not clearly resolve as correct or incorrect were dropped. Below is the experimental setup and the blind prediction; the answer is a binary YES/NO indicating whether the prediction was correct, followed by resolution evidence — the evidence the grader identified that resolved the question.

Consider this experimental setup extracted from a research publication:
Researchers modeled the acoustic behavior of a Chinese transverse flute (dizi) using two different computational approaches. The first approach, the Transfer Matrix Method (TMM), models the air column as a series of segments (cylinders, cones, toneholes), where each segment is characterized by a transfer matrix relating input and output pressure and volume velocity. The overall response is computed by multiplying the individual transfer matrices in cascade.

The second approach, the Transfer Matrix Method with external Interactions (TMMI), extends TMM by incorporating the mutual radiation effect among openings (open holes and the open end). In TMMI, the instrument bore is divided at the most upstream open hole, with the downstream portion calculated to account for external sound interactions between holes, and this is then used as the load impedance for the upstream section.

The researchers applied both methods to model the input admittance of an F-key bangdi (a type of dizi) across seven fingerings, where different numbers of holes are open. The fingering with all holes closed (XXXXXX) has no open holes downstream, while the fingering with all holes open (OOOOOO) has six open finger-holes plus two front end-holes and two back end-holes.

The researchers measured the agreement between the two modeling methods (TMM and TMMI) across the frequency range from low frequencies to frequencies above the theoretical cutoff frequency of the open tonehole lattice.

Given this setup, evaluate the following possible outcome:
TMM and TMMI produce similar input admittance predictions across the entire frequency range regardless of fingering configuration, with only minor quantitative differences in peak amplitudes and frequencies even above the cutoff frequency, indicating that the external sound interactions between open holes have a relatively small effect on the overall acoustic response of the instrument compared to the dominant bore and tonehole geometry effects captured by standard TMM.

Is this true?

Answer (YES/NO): NO